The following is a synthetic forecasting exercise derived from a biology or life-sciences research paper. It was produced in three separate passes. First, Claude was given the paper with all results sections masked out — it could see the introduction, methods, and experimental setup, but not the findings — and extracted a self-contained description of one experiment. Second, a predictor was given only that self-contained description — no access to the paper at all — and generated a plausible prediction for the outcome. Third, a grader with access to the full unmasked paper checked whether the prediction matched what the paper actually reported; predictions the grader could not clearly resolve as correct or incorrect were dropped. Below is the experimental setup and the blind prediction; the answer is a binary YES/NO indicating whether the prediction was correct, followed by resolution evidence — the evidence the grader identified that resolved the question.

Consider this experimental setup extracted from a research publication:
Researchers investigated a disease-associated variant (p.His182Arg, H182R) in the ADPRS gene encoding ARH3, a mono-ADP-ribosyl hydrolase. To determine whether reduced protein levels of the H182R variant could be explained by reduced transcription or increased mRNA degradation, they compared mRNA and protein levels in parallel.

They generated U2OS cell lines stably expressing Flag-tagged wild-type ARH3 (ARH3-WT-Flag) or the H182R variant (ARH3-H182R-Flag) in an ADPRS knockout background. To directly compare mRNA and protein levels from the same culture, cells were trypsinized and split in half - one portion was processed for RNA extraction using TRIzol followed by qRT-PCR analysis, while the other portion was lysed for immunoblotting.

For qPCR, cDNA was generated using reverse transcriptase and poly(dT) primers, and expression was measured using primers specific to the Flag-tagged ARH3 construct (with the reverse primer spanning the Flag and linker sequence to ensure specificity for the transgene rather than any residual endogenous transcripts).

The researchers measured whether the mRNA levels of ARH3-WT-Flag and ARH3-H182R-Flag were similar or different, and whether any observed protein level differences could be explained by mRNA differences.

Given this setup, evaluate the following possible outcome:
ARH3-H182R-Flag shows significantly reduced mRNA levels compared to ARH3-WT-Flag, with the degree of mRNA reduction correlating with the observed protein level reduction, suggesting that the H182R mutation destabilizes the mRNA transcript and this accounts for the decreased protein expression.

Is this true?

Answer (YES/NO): NO